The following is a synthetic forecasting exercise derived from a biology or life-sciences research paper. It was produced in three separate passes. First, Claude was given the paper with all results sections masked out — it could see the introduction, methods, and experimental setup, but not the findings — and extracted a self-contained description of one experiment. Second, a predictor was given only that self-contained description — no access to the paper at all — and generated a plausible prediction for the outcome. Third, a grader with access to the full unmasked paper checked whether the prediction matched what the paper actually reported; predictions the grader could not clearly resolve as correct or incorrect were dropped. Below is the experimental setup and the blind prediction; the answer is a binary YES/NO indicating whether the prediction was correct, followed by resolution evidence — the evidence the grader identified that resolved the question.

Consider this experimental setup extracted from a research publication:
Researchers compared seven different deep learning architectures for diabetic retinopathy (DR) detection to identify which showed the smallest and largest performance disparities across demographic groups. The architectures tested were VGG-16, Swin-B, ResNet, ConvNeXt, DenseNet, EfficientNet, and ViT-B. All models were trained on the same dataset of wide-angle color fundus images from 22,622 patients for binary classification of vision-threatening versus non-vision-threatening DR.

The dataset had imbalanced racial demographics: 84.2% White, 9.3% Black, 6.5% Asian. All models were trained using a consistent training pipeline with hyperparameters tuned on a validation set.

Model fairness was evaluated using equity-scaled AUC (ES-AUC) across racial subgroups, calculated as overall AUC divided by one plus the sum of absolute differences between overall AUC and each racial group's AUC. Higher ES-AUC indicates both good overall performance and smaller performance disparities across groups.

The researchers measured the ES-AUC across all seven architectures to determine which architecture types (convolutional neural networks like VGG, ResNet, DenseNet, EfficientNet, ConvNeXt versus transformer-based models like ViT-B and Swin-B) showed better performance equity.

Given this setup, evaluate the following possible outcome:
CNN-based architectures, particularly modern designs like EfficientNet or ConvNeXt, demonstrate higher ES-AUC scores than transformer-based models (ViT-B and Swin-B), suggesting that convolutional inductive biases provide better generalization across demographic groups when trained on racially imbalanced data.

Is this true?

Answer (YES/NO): NO